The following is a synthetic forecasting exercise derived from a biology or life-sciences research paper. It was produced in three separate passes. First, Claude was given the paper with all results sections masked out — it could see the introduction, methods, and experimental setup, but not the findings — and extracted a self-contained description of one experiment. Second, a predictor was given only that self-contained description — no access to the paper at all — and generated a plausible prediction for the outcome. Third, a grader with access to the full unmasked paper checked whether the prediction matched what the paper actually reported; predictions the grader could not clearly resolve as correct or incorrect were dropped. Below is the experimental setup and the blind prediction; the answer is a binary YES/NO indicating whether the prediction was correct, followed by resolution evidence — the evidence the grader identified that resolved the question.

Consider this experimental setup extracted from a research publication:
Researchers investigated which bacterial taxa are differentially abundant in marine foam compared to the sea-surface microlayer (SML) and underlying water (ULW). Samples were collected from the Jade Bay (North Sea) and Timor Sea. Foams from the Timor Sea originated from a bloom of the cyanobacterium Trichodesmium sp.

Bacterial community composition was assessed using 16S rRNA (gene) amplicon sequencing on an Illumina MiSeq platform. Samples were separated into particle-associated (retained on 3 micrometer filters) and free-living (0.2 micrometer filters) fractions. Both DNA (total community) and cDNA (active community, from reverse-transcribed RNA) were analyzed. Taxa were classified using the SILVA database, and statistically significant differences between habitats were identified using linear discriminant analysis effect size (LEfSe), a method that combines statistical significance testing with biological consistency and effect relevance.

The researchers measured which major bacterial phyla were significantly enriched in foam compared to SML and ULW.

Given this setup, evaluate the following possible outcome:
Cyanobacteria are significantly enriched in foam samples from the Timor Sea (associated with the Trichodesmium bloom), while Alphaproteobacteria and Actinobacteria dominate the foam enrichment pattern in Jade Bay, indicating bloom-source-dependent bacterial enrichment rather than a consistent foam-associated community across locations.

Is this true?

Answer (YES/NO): NO